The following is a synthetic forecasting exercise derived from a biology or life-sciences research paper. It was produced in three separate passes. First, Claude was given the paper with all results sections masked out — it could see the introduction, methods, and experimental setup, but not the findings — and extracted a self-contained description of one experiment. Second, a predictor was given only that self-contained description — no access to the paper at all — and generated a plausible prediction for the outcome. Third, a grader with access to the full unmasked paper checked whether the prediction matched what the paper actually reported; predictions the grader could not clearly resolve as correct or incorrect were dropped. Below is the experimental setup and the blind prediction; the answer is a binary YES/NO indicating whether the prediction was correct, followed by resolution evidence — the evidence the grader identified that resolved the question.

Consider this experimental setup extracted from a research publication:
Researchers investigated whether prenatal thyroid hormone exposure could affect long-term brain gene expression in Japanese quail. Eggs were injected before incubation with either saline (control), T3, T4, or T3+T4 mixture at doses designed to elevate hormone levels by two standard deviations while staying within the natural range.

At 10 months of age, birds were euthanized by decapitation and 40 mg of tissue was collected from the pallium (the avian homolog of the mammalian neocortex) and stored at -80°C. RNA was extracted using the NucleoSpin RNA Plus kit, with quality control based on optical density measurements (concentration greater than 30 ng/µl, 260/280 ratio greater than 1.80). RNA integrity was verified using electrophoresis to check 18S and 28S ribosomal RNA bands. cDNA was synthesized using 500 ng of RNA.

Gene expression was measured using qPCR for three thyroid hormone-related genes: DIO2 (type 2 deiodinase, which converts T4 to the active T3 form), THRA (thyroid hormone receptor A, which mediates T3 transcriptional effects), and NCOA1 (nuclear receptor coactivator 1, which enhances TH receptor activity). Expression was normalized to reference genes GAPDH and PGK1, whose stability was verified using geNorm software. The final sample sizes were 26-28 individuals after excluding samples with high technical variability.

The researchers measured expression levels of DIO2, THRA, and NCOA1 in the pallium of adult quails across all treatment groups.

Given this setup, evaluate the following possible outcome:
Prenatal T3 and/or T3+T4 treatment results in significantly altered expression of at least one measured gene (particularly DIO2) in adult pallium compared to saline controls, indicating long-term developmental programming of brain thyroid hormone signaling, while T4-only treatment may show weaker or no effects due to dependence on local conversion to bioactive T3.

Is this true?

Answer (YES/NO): NO